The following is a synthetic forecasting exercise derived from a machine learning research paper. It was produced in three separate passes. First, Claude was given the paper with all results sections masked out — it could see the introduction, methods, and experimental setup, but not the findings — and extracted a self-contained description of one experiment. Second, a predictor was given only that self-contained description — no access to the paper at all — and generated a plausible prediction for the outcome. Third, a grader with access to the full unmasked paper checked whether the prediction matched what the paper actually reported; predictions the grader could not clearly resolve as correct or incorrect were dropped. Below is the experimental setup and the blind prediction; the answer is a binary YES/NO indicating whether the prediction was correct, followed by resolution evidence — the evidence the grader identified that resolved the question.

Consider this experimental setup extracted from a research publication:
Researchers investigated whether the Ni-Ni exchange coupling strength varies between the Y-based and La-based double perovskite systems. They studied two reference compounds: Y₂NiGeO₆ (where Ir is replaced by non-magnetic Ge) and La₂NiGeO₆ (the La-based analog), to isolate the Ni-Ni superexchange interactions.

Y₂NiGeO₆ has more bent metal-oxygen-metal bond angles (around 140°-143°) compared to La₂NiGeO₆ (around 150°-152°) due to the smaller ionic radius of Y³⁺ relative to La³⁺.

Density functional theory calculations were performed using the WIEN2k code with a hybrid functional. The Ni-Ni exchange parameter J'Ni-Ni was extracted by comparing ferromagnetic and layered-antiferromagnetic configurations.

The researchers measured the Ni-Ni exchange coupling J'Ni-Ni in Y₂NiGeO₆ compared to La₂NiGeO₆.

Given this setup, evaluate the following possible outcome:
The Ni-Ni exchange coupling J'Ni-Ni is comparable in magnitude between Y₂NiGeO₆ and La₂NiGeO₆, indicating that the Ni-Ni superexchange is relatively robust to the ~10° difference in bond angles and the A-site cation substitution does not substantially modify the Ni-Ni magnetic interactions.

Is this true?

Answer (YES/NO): NO